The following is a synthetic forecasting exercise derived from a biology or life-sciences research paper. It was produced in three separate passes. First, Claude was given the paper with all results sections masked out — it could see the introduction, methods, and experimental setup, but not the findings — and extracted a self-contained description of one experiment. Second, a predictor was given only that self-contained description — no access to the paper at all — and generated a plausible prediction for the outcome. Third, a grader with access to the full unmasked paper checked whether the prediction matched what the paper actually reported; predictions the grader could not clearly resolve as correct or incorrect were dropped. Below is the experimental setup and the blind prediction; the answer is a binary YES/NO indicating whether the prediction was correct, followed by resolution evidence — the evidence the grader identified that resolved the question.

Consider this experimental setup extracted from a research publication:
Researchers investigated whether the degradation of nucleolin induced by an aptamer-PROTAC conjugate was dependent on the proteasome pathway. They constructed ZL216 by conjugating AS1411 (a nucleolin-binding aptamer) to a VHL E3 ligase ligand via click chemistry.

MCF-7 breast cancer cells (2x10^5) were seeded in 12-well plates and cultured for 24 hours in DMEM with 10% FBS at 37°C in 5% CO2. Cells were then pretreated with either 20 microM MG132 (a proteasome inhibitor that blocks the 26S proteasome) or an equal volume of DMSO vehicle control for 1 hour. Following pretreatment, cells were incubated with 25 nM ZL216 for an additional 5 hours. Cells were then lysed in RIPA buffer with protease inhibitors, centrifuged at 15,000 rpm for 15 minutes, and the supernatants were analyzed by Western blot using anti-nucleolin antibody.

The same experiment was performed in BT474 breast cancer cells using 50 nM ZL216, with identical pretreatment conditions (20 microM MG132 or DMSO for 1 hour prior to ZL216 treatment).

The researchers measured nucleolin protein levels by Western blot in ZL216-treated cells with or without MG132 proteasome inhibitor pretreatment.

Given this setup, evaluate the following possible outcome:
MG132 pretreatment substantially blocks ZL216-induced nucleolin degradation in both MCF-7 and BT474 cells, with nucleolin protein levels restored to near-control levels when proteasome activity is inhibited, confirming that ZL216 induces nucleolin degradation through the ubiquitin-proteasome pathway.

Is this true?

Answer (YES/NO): YES